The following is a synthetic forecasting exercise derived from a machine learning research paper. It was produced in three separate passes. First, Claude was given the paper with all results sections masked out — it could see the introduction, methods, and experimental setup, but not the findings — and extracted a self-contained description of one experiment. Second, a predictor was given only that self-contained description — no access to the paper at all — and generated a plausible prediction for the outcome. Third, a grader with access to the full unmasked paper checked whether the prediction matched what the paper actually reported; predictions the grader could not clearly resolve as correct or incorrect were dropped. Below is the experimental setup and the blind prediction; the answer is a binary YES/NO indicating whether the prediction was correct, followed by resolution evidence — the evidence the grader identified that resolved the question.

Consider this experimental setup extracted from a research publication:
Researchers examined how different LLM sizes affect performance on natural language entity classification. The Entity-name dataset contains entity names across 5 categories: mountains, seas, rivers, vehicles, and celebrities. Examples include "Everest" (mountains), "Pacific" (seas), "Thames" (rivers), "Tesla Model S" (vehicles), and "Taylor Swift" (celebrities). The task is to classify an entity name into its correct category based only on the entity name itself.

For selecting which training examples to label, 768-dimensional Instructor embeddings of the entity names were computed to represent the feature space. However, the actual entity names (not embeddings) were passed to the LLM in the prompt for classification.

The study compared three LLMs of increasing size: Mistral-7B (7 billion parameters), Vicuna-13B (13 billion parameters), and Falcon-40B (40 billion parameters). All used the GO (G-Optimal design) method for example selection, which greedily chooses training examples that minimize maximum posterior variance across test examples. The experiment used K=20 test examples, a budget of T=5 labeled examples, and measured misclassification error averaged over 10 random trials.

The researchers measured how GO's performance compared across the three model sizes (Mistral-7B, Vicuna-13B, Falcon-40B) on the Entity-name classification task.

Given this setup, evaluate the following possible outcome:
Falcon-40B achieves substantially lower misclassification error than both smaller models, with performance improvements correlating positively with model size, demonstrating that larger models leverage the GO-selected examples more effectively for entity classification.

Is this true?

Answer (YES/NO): NO